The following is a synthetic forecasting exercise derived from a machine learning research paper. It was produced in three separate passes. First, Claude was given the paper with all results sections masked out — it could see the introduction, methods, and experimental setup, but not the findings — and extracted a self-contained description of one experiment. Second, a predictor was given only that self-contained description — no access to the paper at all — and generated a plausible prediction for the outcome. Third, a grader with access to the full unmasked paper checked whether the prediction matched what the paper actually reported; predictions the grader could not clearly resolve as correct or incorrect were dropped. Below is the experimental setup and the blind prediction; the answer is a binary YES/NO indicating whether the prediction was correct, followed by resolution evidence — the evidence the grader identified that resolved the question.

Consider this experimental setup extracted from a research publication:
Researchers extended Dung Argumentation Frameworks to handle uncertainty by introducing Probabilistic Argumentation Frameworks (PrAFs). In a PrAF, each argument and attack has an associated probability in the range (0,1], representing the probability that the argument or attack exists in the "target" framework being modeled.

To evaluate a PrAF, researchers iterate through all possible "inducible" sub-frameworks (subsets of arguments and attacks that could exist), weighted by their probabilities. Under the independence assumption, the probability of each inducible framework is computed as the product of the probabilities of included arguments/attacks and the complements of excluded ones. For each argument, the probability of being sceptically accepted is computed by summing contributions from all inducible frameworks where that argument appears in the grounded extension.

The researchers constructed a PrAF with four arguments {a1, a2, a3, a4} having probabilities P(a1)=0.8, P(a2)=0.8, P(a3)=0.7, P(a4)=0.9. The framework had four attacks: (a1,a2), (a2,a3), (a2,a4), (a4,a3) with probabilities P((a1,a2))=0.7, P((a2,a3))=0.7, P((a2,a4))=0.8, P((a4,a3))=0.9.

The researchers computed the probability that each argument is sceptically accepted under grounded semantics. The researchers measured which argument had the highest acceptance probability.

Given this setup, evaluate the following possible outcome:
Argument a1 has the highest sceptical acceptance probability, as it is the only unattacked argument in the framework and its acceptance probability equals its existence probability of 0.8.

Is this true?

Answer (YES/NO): YES